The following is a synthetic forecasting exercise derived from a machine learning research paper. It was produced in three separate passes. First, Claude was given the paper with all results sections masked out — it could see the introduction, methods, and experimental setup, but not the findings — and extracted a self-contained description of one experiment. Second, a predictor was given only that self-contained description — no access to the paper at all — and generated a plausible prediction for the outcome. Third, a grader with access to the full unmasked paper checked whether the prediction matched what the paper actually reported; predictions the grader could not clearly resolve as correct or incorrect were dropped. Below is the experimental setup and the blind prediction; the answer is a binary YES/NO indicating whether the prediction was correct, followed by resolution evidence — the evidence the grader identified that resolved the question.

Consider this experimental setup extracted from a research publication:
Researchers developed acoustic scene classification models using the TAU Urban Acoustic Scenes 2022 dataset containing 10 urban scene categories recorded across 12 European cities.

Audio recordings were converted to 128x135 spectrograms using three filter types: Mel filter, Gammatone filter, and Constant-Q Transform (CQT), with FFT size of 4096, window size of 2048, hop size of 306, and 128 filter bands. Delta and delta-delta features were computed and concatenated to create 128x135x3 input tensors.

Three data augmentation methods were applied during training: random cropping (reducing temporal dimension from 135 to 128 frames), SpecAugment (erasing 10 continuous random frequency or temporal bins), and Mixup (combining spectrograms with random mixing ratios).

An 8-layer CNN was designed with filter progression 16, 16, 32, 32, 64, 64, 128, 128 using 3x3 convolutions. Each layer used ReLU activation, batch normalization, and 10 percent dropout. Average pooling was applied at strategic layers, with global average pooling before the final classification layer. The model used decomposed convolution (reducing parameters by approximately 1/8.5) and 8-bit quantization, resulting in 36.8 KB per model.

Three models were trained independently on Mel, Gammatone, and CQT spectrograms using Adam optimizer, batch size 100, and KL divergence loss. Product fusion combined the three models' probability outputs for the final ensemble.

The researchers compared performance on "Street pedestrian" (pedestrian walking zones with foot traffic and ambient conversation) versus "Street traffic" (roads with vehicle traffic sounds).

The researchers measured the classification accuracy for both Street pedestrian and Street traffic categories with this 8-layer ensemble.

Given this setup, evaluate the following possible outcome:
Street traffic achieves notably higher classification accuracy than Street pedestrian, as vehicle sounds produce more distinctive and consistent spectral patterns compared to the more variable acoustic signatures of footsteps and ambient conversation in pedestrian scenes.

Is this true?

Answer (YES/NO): YES